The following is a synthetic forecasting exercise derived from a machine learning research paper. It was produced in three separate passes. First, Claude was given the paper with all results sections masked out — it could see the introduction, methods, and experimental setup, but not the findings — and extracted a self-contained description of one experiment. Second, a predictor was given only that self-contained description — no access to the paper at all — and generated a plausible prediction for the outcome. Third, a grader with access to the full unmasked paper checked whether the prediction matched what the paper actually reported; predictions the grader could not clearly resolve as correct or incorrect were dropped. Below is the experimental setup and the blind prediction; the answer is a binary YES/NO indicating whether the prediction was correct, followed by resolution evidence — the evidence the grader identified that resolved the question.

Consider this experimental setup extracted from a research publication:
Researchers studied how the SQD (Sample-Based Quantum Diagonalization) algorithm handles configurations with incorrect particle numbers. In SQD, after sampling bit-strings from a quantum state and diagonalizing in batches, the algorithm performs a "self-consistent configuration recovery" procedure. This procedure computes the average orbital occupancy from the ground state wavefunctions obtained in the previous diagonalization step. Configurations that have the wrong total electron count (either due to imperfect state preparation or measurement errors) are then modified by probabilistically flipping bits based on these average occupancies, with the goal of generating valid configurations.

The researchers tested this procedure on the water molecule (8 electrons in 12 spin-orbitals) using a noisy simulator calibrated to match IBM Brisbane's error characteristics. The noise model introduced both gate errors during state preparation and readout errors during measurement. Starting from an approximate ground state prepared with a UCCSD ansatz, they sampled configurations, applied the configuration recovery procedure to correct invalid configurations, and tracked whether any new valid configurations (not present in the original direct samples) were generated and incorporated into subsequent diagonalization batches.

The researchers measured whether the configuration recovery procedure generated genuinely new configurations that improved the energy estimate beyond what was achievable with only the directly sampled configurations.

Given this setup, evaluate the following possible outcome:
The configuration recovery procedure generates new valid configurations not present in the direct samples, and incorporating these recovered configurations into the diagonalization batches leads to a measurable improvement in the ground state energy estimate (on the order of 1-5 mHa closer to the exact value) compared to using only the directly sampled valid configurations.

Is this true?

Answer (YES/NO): NO